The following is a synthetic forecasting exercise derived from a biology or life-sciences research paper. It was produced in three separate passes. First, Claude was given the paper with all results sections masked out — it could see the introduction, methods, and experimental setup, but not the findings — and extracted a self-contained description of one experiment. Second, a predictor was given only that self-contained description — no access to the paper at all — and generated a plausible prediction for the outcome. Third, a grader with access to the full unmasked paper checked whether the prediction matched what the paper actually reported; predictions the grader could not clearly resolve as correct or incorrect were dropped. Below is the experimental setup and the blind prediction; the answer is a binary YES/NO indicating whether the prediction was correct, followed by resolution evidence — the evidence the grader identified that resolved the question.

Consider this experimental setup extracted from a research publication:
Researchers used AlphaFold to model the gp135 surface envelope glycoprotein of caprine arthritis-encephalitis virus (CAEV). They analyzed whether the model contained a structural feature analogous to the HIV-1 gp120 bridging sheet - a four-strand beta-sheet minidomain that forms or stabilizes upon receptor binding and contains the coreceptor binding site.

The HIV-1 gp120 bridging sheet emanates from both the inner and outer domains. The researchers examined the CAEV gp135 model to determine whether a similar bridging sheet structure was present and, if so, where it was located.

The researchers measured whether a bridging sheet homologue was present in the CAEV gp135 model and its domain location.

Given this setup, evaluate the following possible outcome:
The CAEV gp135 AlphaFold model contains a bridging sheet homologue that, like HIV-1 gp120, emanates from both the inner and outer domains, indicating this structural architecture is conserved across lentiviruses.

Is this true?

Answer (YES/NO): NO